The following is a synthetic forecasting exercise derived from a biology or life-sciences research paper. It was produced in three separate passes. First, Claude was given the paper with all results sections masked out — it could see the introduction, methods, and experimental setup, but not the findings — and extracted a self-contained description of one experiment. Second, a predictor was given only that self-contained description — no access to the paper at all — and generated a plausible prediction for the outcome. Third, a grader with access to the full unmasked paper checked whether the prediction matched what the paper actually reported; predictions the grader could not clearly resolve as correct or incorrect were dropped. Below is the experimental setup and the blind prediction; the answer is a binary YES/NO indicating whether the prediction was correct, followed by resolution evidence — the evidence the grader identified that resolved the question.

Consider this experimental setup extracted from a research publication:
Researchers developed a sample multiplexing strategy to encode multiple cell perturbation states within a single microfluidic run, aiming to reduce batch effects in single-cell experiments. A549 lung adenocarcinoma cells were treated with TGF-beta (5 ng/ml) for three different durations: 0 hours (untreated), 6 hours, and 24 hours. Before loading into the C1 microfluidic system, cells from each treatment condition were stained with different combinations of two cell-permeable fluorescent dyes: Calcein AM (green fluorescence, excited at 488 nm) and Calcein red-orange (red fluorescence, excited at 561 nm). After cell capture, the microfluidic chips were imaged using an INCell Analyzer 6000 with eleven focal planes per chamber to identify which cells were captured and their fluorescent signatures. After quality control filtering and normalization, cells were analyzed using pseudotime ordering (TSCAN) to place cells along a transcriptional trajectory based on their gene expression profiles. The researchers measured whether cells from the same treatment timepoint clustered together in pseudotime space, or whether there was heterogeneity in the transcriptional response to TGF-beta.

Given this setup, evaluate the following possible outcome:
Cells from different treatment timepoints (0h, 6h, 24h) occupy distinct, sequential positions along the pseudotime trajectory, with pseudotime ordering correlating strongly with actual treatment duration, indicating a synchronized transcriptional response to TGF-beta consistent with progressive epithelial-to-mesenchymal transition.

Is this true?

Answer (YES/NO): NO